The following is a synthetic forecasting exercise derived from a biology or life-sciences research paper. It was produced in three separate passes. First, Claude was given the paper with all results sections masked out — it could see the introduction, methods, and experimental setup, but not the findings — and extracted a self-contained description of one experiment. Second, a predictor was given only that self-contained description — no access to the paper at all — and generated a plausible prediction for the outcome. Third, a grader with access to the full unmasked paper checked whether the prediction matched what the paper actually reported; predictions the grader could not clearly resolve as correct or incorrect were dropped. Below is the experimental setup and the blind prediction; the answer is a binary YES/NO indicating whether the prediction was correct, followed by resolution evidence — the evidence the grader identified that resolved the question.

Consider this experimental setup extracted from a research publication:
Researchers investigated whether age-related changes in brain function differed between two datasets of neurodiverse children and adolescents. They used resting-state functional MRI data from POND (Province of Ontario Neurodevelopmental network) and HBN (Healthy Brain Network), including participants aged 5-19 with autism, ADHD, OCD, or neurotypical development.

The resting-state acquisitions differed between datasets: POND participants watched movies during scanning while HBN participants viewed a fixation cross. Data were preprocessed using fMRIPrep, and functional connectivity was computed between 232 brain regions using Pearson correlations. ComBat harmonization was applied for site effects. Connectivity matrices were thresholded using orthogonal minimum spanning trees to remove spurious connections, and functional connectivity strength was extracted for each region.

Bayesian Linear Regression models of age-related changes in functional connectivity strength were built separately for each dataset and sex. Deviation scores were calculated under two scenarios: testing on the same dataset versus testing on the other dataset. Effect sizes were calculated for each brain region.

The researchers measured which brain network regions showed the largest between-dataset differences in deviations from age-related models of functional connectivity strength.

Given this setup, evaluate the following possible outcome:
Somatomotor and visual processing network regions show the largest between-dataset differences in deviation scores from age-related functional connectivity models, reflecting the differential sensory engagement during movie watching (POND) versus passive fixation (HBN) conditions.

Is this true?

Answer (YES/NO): NO